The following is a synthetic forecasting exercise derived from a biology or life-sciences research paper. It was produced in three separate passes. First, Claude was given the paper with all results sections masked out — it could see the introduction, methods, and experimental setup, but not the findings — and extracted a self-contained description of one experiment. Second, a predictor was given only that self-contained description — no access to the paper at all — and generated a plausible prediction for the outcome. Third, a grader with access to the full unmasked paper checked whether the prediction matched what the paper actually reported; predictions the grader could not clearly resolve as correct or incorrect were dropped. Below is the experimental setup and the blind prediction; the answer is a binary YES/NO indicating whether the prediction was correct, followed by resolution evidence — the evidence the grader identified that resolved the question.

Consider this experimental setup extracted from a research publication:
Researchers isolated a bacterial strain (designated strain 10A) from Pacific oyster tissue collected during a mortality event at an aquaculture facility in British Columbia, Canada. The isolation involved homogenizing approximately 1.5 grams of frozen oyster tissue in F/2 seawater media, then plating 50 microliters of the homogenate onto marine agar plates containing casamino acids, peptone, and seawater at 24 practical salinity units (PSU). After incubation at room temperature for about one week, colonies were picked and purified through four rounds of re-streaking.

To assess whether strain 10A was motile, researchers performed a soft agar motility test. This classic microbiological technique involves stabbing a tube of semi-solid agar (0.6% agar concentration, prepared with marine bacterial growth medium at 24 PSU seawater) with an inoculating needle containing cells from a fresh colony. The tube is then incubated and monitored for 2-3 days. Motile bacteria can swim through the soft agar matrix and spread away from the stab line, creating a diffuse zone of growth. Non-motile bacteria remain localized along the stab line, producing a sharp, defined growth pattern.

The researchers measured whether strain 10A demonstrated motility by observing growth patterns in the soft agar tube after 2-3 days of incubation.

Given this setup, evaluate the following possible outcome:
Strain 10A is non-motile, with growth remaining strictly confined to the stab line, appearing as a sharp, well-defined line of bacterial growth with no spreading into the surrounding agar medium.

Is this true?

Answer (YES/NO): NO